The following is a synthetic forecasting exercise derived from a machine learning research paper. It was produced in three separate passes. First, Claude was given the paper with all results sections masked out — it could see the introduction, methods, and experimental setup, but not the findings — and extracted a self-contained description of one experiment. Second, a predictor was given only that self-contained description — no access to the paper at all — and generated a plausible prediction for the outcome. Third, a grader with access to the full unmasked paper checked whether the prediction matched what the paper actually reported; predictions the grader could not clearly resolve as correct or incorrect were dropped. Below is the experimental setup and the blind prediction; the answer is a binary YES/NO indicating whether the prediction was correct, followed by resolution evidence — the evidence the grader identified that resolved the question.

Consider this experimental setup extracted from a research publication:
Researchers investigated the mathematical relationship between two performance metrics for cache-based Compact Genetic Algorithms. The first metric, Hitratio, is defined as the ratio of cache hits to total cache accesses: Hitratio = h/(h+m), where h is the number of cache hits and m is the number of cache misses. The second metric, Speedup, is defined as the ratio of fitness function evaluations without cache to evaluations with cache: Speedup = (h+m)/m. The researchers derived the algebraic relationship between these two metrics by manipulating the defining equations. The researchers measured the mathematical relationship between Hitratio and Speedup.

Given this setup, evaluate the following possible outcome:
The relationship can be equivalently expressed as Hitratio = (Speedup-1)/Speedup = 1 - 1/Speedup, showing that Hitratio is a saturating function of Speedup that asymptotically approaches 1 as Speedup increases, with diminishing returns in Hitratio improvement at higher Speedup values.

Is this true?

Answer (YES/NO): YES